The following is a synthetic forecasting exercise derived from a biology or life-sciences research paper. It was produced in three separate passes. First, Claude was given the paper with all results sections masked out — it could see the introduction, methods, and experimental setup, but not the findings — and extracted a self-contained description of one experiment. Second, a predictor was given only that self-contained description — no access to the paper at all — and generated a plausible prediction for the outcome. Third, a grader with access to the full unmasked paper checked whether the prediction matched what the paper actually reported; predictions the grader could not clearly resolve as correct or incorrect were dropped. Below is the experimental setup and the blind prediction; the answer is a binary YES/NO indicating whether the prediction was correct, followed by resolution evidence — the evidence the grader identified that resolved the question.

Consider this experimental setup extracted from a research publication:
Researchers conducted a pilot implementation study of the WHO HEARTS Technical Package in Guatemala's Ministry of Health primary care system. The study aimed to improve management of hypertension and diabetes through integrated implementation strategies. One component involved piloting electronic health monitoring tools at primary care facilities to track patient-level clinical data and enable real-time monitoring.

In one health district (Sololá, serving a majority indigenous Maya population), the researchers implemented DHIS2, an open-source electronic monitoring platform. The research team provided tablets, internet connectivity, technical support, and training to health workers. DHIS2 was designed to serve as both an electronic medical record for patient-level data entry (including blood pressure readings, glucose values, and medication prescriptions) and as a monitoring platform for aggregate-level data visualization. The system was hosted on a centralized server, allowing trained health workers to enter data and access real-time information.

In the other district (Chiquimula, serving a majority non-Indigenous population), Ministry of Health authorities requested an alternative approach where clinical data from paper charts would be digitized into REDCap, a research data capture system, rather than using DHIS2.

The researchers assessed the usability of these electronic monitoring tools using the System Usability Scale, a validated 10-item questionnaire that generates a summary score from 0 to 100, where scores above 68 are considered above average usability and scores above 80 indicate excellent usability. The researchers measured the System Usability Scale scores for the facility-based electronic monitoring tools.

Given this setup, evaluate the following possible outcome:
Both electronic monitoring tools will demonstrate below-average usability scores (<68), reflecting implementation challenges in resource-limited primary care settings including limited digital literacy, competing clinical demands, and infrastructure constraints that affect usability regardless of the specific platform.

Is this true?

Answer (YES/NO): NO